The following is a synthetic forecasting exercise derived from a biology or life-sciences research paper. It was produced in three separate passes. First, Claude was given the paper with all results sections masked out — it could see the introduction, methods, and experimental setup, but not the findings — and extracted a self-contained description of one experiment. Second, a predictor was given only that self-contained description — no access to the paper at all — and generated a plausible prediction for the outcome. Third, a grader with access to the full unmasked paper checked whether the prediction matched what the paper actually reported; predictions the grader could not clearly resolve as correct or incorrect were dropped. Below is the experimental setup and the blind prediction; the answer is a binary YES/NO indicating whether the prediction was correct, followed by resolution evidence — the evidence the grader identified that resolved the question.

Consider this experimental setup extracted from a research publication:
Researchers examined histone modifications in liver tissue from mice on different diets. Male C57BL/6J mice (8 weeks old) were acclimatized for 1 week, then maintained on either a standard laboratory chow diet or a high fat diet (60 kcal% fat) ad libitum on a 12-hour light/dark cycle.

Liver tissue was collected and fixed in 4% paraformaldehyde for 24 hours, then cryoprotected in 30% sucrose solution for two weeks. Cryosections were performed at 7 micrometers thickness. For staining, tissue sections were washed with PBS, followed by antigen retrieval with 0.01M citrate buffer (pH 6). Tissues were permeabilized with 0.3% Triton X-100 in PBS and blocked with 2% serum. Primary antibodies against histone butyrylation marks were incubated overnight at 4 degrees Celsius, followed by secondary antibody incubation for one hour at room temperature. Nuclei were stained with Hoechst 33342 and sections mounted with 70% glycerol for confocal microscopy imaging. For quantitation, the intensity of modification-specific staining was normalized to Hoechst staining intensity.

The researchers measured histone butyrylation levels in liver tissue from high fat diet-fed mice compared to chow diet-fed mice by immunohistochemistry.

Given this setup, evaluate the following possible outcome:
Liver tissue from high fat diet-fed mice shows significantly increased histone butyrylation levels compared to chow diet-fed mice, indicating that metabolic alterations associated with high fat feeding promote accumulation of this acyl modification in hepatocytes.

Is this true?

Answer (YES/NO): YES